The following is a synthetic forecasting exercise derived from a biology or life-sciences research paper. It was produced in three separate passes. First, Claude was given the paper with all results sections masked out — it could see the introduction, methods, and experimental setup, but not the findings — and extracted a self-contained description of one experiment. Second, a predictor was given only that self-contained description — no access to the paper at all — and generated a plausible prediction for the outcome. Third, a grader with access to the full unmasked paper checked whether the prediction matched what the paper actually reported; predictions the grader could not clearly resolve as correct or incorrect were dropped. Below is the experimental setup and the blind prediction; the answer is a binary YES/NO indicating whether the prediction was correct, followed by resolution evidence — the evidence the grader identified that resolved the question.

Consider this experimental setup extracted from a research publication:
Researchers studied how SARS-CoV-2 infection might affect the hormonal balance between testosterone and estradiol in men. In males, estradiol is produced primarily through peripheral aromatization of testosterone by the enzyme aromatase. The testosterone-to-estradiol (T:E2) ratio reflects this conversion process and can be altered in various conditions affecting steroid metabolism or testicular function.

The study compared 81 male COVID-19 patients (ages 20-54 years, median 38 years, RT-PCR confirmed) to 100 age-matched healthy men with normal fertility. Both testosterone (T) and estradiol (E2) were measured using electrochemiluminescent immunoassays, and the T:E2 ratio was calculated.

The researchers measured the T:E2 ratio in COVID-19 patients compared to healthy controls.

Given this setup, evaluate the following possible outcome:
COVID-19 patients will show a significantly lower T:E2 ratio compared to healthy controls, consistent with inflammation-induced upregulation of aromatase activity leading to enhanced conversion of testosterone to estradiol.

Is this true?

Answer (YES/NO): NO